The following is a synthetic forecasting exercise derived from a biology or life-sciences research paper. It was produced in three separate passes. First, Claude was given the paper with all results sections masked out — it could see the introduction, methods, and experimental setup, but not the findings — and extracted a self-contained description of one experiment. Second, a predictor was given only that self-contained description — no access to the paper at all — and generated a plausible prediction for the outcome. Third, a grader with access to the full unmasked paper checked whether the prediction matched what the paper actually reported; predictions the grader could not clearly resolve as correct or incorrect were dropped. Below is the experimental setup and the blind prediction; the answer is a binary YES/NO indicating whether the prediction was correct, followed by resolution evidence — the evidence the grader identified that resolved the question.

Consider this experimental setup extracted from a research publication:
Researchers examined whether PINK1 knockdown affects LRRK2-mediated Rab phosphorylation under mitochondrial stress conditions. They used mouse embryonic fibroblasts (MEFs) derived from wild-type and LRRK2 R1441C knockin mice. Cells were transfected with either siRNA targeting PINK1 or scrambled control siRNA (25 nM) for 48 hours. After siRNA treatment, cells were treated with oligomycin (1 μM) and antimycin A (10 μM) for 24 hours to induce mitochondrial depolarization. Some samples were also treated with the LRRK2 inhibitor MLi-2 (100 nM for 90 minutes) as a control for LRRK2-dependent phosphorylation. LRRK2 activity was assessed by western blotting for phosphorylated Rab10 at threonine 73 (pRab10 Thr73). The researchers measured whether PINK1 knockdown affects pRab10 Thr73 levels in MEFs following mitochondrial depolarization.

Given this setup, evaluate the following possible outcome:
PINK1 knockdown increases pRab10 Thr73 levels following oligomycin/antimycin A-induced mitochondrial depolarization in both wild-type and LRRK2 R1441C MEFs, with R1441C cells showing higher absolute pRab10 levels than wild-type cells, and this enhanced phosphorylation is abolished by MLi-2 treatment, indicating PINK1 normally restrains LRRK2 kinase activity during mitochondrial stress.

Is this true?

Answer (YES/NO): NO